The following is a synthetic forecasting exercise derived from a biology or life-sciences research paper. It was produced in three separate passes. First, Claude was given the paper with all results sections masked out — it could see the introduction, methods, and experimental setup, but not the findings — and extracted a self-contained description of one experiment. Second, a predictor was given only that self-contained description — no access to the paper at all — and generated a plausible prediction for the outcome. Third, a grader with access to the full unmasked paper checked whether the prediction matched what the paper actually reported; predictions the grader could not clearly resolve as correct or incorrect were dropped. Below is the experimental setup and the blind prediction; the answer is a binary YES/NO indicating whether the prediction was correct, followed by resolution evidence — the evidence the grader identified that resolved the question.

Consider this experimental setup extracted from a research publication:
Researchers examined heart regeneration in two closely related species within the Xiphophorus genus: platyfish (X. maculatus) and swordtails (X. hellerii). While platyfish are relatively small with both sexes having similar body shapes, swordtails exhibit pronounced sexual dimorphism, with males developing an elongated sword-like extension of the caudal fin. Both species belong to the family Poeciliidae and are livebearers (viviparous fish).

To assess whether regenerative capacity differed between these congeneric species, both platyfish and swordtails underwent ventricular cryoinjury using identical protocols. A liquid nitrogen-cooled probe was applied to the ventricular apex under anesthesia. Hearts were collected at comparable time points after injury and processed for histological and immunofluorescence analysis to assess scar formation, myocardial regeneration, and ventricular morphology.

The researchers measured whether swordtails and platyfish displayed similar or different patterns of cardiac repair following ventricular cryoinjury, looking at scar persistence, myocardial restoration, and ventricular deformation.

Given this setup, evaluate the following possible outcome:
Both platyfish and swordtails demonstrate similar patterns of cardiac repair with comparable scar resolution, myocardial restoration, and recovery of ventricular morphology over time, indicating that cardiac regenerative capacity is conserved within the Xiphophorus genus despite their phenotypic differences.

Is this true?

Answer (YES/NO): NO